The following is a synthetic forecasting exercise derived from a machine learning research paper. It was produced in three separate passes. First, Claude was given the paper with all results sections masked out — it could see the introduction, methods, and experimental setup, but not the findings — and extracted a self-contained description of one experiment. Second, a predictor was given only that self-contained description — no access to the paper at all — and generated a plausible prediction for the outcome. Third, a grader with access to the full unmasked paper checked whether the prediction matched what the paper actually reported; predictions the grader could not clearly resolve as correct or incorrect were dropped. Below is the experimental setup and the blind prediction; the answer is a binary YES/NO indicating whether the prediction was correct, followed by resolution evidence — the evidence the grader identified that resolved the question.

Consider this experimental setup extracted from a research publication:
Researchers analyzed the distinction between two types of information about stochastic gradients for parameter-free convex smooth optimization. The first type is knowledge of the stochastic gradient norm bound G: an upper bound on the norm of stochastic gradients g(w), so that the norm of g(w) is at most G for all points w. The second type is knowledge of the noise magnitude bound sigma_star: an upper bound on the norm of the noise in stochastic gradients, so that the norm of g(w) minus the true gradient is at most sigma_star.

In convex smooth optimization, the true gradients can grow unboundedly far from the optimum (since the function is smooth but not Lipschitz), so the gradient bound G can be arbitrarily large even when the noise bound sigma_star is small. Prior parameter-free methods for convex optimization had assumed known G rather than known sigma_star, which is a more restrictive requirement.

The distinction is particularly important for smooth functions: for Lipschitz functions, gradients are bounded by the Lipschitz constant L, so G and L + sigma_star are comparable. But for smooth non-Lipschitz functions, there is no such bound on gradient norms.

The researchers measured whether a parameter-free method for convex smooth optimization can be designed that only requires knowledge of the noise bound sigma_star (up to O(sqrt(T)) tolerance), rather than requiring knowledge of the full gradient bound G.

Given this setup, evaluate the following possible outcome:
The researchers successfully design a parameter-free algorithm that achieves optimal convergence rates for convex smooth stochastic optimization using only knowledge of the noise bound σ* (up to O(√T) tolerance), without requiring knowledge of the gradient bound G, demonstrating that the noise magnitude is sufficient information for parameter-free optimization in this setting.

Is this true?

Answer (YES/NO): YES